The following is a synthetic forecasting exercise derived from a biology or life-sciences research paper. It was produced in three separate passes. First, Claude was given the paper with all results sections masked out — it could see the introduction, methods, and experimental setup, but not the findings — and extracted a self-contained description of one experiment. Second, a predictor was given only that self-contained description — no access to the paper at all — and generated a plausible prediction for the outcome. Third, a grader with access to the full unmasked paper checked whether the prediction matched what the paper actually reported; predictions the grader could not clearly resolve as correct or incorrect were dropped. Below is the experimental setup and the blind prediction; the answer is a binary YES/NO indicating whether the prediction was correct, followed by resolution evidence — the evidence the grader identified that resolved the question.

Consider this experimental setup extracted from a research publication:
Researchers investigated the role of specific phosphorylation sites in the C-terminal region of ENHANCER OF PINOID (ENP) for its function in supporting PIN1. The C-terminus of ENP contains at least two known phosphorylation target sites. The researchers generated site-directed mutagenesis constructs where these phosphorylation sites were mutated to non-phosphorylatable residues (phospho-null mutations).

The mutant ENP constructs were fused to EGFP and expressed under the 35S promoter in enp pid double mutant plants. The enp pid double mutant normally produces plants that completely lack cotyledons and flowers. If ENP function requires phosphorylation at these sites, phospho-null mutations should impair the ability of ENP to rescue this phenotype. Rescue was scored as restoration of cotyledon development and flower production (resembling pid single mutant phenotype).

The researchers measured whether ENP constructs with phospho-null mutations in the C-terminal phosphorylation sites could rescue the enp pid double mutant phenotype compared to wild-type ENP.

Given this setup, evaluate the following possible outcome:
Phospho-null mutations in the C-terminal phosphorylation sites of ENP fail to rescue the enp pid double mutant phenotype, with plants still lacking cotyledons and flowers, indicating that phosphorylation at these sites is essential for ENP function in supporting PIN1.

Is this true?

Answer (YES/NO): NO